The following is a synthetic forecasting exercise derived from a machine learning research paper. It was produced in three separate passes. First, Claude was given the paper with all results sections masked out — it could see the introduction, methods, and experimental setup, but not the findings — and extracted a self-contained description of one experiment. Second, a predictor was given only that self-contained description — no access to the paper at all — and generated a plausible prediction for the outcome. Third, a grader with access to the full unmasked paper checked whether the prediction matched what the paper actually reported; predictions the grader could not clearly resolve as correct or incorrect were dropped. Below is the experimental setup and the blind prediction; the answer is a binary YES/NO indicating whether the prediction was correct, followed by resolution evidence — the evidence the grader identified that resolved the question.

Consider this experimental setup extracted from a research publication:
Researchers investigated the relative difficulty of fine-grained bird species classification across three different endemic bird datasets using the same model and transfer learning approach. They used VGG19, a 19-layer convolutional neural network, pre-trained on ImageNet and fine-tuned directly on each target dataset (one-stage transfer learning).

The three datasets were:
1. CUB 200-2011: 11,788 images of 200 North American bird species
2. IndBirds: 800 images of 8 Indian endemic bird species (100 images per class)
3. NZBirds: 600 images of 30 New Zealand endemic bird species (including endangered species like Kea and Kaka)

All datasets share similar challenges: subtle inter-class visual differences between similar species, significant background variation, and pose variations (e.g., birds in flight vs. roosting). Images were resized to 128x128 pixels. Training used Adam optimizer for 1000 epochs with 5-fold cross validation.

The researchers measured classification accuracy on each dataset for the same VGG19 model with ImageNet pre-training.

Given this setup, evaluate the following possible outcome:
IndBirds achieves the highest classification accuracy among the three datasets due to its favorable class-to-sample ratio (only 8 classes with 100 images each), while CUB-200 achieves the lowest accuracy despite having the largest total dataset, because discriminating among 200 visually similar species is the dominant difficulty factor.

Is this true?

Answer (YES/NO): NO